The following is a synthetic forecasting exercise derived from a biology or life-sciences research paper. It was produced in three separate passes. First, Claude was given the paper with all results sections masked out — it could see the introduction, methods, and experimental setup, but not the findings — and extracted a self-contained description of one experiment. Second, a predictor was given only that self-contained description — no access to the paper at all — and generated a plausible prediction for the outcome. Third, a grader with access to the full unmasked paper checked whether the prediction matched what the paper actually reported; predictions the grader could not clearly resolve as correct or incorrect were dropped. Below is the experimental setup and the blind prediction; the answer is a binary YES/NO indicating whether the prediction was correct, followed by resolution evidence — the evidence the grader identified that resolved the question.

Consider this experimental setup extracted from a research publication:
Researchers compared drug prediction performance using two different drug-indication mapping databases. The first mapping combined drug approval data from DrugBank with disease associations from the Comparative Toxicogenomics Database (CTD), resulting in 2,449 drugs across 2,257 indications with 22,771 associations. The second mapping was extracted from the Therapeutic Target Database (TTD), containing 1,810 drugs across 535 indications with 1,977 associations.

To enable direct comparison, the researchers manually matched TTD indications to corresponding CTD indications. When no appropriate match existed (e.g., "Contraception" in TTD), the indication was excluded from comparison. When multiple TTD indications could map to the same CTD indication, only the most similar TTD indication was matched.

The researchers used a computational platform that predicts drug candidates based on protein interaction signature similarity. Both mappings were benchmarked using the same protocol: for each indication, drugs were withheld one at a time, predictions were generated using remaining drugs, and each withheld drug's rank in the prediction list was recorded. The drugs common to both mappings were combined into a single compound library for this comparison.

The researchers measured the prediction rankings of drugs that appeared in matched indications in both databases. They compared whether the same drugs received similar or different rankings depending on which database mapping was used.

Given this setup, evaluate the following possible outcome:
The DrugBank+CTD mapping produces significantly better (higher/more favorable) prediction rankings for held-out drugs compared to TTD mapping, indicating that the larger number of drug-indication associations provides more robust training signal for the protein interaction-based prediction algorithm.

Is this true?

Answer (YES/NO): NO